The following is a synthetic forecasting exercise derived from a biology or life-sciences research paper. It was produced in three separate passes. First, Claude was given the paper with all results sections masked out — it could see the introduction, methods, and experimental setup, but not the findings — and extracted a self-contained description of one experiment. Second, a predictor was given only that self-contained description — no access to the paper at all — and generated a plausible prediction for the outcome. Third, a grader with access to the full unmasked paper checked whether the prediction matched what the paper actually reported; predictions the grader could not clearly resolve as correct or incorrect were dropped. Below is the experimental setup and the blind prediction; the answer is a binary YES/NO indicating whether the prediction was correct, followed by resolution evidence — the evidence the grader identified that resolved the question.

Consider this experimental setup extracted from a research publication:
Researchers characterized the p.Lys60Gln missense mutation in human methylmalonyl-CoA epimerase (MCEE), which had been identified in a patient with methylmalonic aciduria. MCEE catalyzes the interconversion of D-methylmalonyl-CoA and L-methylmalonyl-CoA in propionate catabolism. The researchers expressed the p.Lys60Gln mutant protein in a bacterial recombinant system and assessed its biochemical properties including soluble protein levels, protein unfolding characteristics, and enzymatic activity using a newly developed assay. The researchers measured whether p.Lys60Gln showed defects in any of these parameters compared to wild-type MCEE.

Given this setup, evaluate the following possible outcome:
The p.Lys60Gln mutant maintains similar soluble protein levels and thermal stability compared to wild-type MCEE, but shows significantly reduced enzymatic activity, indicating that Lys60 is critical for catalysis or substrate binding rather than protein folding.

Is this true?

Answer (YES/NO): NO